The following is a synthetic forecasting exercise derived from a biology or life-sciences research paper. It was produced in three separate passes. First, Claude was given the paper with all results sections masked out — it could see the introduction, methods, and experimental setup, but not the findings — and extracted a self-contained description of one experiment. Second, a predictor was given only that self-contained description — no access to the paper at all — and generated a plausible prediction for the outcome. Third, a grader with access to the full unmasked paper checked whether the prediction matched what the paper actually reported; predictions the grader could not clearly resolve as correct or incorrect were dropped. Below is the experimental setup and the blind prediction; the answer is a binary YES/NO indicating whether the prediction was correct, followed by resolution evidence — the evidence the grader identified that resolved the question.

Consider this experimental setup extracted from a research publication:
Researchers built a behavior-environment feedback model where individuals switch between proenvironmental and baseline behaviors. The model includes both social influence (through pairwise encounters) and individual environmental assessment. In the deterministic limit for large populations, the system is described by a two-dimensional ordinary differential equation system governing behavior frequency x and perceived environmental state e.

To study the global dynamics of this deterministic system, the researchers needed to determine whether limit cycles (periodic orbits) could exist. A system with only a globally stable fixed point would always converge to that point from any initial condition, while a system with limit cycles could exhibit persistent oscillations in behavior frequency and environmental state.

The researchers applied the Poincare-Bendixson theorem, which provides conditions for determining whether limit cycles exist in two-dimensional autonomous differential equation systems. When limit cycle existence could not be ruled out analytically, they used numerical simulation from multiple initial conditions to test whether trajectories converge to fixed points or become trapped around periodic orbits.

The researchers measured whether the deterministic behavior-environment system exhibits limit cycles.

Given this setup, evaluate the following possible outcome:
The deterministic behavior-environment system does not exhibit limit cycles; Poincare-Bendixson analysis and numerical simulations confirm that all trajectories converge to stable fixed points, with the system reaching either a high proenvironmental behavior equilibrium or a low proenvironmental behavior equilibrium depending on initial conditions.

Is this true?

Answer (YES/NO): NO